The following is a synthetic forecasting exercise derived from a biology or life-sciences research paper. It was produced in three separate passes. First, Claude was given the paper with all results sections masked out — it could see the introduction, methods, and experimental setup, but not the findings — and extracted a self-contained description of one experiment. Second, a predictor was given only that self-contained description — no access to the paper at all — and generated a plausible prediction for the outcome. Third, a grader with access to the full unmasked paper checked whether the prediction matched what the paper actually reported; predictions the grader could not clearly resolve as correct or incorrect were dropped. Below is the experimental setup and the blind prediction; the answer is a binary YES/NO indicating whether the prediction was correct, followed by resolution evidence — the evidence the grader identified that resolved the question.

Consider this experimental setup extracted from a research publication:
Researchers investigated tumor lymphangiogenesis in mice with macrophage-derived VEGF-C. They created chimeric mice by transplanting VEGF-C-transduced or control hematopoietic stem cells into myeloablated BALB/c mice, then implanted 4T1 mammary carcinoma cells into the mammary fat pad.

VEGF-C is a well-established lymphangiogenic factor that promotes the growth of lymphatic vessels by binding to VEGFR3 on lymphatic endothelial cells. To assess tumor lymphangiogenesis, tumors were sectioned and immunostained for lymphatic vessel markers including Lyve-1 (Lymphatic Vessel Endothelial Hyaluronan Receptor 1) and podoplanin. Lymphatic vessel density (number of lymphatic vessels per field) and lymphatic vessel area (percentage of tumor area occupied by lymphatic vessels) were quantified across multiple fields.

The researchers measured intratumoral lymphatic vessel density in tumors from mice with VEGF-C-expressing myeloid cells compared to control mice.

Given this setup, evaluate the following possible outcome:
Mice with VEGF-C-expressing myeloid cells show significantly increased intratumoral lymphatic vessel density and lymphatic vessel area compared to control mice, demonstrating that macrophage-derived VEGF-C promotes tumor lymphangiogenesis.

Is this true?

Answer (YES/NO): YES